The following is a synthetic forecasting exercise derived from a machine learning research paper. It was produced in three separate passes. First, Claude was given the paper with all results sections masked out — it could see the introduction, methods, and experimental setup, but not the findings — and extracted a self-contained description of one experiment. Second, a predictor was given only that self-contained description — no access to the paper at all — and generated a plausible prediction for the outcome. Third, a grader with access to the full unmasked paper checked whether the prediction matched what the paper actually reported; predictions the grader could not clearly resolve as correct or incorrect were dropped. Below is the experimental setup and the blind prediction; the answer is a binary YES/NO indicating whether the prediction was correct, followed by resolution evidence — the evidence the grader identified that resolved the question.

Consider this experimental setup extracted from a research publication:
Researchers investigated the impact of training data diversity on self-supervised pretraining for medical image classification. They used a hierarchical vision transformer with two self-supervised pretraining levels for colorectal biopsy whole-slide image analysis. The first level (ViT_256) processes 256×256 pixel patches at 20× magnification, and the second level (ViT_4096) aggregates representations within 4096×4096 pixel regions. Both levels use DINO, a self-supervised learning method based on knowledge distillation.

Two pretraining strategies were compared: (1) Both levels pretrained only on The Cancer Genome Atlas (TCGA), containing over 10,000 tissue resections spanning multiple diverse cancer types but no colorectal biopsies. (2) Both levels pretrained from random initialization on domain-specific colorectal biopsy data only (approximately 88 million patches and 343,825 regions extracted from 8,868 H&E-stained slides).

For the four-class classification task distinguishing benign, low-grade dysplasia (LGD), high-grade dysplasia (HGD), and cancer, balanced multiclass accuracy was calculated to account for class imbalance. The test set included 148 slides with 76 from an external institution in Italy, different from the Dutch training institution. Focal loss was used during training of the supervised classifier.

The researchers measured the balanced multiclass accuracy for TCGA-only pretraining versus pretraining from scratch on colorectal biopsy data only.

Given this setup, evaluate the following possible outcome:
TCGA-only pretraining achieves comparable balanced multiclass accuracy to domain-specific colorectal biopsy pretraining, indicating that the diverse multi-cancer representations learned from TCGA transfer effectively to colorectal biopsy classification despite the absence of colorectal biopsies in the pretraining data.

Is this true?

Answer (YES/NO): NO